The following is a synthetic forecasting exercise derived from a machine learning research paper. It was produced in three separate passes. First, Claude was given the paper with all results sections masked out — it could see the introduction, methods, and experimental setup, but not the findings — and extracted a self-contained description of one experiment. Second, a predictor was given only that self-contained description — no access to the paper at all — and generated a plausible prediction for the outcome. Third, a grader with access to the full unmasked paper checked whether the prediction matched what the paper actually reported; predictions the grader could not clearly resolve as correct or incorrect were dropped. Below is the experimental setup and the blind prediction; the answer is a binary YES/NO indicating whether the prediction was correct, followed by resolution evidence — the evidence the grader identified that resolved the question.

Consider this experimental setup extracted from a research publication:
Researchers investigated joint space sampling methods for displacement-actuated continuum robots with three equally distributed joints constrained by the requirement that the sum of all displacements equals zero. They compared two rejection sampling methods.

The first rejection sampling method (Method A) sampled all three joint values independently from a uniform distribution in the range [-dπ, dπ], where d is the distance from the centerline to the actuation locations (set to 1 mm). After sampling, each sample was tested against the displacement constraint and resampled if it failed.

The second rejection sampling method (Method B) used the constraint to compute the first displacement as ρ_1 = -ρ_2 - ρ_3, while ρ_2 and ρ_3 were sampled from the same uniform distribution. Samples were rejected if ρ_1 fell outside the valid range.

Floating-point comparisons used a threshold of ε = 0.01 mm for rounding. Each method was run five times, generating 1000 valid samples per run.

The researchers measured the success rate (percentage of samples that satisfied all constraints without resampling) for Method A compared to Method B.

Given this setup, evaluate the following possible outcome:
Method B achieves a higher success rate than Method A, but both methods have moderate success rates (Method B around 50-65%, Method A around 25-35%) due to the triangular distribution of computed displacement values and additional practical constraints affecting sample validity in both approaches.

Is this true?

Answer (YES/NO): NO